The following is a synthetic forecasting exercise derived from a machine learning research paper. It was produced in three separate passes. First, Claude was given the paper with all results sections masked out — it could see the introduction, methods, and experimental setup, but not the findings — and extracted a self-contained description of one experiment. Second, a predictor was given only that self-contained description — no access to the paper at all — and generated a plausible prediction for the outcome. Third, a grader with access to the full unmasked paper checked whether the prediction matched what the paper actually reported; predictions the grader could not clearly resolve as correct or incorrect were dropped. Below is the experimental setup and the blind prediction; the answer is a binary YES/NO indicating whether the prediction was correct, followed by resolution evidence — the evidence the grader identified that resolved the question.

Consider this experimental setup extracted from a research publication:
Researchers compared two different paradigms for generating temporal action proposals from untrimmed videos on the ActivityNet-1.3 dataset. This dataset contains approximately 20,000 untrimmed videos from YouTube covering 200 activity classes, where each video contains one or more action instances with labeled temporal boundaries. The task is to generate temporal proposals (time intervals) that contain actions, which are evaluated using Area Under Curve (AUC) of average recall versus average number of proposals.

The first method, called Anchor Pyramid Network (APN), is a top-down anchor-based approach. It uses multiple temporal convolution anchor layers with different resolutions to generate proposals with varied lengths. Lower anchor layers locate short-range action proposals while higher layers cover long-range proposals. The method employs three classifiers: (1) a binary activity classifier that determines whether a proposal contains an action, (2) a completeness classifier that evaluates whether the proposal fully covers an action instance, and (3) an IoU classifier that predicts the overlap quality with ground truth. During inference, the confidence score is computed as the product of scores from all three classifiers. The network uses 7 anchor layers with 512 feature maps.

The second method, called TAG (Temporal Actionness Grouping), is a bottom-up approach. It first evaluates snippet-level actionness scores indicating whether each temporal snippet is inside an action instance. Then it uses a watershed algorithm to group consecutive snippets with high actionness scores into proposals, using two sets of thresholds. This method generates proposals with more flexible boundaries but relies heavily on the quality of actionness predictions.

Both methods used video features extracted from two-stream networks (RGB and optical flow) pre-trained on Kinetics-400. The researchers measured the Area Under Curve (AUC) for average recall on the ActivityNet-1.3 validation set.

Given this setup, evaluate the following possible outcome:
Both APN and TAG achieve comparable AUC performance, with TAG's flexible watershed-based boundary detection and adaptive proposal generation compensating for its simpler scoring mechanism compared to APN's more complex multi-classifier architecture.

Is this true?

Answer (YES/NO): YES